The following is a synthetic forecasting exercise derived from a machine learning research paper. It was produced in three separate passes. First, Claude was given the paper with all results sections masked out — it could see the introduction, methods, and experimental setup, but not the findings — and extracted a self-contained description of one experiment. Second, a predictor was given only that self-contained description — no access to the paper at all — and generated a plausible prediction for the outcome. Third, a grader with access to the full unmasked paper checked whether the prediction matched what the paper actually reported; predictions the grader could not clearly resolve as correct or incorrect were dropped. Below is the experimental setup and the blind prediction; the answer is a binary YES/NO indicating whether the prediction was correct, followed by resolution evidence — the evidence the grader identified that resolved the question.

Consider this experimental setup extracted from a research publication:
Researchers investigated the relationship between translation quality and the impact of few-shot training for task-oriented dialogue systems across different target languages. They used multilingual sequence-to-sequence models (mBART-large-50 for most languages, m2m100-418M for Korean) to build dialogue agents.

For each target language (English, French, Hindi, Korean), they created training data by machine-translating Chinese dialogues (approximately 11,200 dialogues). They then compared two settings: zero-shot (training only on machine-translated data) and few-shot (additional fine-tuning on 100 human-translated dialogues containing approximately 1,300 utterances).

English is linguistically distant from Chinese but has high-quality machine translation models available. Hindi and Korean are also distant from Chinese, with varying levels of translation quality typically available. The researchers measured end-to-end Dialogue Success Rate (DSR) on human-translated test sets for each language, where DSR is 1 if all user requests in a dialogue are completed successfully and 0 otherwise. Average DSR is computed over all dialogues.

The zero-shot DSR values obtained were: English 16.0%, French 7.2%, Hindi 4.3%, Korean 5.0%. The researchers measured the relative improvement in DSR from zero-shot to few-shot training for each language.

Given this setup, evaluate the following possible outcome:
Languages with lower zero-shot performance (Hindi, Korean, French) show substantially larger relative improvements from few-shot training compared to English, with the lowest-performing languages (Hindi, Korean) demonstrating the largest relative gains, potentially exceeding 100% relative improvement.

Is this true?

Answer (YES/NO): YES